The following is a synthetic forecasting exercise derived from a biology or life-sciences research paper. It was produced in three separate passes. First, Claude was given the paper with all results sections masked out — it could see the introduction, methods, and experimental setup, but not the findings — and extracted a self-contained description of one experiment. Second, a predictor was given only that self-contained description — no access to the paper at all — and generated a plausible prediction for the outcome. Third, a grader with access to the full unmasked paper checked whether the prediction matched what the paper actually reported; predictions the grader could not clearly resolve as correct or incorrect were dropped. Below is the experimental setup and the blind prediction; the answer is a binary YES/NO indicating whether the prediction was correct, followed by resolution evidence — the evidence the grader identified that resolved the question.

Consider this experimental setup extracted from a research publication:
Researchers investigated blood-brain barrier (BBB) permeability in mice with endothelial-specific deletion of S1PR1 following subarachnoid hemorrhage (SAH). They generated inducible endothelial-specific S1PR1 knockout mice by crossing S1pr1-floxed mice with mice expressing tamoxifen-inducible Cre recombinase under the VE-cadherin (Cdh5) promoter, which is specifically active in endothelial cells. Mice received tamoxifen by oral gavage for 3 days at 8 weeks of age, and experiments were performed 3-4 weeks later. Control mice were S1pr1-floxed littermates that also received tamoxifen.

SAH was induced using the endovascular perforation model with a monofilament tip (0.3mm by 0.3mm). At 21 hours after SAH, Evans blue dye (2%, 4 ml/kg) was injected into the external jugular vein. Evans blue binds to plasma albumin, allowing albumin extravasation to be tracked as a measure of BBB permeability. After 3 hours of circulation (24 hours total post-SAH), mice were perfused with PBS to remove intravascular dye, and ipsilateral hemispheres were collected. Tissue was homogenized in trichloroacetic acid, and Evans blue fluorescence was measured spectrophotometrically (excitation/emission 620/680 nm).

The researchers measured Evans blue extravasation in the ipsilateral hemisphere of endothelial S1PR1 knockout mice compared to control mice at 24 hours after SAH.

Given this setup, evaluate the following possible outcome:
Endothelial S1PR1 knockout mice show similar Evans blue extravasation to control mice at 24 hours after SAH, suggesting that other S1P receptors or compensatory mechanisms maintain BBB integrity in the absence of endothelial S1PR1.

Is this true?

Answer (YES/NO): NO